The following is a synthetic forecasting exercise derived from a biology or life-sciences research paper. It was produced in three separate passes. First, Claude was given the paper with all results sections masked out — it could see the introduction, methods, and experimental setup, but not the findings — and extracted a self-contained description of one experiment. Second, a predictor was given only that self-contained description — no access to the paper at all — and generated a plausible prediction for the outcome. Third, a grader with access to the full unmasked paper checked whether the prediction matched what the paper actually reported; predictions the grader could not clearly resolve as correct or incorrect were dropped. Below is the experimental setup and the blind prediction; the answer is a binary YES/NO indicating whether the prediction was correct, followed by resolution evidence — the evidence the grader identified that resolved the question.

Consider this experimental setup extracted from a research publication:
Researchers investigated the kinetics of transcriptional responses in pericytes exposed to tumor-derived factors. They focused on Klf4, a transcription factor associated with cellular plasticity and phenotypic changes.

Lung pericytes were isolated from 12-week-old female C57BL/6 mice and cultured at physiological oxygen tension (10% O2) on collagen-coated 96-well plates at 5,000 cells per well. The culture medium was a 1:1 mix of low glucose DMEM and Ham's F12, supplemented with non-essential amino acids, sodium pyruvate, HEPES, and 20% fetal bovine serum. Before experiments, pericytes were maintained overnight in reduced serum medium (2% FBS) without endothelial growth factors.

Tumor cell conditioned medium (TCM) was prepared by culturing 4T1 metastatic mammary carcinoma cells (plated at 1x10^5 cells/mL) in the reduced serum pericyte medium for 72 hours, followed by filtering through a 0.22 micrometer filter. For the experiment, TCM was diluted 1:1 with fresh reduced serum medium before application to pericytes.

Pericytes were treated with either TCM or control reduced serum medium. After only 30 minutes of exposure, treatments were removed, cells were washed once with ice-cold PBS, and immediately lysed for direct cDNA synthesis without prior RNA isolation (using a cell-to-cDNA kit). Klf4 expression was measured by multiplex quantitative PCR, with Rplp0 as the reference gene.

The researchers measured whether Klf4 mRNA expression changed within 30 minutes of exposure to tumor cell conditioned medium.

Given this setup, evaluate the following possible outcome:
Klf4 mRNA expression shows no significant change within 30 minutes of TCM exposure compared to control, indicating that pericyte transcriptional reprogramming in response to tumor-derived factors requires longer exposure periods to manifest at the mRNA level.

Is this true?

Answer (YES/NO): NO